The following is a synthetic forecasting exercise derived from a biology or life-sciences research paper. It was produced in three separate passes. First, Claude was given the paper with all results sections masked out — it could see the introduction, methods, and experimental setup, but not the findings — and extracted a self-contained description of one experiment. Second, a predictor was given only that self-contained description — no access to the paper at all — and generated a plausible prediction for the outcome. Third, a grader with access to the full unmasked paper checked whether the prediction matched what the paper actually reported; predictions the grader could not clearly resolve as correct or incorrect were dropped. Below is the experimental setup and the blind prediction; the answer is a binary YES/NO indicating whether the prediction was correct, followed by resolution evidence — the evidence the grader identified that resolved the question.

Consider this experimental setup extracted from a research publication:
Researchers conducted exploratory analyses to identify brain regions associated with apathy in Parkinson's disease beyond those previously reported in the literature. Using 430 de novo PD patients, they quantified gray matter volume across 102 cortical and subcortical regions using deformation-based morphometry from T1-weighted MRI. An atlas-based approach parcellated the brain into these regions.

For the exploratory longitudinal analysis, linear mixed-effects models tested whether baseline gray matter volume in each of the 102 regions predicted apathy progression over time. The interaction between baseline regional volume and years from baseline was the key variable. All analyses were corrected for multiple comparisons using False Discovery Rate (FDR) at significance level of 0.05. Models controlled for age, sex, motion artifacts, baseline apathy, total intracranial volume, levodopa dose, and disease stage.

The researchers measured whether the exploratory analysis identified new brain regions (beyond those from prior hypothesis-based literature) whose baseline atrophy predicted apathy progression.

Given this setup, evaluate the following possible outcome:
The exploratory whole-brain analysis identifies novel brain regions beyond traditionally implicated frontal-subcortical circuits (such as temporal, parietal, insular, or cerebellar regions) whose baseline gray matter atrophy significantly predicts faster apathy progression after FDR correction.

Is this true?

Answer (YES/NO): YES